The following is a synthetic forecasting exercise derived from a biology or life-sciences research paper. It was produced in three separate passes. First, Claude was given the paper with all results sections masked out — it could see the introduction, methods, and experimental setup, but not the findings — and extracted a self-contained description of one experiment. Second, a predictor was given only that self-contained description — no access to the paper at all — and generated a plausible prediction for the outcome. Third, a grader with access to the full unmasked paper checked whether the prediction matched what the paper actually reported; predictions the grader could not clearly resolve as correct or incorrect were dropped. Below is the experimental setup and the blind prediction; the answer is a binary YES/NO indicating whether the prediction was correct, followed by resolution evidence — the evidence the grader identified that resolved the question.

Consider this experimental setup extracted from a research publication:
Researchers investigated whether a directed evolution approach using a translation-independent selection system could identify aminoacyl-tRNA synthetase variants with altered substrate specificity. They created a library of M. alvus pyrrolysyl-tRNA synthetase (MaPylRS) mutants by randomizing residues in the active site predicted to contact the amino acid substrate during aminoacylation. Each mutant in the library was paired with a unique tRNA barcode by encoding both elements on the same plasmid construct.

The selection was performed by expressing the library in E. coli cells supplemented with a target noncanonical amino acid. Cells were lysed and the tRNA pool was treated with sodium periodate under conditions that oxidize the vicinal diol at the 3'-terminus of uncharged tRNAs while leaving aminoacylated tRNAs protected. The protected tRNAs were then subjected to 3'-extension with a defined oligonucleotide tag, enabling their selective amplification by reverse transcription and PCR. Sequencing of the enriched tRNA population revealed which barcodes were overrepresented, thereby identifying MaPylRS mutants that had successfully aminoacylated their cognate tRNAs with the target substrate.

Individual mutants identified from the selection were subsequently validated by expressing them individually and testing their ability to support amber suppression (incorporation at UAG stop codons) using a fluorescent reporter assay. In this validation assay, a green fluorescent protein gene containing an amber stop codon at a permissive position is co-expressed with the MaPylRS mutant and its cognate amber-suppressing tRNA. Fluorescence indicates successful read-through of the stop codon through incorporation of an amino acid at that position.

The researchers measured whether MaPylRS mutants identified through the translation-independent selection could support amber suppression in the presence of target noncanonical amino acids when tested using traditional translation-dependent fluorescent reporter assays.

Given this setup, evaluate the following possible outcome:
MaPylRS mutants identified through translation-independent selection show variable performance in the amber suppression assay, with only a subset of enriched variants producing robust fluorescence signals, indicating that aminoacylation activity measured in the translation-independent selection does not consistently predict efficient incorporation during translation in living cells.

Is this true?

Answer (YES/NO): NO